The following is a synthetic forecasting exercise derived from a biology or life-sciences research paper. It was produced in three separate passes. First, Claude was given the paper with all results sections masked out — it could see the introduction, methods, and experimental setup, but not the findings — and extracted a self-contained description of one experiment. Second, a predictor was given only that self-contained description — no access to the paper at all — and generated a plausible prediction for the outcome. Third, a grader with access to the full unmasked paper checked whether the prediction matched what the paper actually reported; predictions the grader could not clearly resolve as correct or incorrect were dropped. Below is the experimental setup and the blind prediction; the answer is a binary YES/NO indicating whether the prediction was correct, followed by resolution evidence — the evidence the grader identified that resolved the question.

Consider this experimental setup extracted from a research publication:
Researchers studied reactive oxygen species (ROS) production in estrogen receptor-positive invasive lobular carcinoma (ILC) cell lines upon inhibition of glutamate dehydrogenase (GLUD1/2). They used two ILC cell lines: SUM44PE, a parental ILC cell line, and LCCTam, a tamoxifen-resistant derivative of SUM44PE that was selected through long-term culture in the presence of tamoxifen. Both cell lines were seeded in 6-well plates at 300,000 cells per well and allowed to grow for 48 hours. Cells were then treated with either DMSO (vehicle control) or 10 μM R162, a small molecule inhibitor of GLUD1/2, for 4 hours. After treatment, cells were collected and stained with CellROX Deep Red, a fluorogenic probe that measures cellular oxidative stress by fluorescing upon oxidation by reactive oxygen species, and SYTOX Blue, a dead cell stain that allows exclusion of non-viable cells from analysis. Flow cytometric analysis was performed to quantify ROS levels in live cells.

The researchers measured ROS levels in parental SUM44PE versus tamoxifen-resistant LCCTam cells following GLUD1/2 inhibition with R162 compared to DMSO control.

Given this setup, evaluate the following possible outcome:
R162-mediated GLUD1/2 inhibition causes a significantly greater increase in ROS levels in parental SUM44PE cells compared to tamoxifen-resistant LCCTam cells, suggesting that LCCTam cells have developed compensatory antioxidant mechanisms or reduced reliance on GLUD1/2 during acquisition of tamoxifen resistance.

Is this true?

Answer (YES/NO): NO